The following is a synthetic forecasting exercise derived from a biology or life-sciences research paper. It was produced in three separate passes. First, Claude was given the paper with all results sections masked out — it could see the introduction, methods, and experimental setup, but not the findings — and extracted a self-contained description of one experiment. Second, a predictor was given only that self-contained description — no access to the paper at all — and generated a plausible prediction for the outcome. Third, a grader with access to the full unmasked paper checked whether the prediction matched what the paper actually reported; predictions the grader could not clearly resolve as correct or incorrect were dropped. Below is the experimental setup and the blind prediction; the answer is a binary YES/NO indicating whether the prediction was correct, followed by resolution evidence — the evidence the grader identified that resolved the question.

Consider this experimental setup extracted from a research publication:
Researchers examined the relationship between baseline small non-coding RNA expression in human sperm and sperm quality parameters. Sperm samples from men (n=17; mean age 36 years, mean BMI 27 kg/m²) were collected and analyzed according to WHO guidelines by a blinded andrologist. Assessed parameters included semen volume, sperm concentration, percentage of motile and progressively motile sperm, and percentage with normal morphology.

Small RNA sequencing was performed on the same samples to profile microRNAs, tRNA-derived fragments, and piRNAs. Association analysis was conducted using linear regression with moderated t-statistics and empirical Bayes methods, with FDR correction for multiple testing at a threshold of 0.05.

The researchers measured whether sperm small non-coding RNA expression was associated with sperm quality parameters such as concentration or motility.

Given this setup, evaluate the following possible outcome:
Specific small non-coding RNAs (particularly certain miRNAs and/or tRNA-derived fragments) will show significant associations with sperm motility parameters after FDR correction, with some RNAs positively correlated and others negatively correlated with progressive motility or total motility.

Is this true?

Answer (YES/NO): NO